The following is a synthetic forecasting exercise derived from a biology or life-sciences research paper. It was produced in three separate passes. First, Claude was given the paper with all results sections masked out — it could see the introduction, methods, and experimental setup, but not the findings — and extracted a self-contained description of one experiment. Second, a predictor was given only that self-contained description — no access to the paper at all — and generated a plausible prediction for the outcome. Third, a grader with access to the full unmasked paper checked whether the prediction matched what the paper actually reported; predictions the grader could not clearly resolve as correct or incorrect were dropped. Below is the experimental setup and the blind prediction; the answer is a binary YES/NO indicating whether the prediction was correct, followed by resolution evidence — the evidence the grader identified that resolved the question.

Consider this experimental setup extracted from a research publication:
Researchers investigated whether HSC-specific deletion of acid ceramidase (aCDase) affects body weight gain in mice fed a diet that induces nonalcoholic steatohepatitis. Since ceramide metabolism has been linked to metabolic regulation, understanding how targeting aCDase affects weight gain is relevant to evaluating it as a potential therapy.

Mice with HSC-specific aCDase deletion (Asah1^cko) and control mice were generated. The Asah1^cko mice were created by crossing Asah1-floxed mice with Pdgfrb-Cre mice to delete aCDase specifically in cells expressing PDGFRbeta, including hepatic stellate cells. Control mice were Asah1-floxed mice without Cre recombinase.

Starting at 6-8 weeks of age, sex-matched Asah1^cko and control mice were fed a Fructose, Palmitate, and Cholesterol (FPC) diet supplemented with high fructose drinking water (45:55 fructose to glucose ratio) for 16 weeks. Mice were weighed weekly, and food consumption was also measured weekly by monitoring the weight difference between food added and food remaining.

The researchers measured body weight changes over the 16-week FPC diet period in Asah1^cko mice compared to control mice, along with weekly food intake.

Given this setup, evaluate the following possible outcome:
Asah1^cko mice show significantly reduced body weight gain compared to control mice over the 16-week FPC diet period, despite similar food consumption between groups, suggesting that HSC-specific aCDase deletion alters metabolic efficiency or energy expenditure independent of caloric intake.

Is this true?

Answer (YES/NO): NO